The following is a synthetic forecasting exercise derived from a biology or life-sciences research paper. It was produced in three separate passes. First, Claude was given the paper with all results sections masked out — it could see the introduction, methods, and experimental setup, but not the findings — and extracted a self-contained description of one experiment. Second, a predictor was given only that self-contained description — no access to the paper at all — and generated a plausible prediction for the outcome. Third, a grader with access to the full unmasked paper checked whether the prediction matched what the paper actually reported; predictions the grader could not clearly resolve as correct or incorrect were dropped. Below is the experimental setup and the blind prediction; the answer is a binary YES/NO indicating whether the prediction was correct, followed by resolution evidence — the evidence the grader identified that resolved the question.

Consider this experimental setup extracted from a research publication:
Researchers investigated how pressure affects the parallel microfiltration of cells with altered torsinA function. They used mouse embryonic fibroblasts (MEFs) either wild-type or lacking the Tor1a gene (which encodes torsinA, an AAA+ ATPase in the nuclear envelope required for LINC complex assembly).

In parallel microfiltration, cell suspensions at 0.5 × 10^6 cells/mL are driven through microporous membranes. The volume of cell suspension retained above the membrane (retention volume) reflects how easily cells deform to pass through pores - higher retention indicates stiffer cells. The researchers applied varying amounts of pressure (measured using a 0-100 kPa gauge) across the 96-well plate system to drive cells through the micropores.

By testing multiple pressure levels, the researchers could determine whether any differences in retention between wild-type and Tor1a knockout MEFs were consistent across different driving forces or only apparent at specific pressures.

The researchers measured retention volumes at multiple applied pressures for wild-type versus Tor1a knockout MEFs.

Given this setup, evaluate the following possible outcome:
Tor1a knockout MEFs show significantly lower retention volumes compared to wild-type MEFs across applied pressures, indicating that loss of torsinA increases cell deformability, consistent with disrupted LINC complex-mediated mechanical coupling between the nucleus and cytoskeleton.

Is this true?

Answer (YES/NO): YES